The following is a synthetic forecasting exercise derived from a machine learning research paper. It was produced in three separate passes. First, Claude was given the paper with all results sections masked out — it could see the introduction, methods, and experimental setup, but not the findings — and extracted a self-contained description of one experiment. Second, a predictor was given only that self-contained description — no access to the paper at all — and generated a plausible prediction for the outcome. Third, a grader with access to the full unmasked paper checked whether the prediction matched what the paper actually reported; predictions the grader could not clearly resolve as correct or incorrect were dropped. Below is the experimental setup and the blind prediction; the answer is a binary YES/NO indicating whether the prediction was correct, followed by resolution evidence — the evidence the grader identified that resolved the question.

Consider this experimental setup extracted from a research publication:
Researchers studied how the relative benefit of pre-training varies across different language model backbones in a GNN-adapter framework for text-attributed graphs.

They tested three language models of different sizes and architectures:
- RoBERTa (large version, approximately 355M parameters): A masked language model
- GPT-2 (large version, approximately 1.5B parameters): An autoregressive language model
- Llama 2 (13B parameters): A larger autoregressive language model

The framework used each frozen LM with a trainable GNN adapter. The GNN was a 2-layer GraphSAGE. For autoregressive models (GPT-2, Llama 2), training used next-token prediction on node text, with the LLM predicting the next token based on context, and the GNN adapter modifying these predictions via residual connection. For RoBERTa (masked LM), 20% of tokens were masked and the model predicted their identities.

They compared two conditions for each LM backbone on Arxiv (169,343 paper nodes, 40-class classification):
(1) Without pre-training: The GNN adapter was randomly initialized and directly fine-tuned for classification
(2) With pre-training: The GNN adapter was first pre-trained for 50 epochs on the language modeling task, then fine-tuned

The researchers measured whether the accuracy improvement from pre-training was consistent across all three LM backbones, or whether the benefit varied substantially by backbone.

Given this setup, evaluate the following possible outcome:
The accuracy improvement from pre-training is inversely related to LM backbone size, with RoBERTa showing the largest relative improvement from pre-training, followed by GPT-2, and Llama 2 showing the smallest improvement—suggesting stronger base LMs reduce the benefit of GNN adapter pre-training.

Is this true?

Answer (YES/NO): YES